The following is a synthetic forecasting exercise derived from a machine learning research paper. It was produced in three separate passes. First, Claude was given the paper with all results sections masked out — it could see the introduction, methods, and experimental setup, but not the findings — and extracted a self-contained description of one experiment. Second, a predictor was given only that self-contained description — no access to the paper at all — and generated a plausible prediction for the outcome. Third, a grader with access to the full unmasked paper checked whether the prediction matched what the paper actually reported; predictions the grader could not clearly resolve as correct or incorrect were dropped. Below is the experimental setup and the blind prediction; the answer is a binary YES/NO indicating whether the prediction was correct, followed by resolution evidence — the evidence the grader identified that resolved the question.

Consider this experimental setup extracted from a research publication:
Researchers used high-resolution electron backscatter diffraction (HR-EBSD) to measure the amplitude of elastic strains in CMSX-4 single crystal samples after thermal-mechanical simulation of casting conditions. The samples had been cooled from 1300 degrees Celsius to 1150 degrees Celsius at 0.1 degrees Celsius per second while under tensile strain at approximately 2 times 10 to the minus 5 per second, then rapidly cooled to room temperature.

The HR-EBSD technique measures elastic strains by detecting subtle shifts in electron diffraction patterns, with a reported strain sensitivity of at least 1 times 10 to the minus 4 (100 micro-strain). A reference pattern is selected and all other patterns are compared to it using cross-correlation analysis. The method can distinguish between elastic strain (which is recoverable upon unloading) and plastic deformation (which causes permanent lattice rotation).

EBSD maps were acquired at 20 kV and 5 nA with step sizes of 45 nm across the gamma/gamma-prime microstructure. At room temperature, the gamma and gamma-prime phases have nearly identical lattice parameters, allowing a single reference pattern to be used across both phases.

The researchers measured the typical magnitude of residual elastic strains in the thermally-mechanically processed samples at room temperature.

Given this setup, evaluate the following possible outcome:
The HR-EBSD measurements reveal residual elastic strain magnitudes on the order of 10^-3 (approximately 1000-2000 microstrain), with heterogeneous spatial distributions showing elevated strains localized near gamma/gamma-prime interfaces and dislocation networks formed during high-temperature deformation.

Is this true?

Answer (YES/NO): YES